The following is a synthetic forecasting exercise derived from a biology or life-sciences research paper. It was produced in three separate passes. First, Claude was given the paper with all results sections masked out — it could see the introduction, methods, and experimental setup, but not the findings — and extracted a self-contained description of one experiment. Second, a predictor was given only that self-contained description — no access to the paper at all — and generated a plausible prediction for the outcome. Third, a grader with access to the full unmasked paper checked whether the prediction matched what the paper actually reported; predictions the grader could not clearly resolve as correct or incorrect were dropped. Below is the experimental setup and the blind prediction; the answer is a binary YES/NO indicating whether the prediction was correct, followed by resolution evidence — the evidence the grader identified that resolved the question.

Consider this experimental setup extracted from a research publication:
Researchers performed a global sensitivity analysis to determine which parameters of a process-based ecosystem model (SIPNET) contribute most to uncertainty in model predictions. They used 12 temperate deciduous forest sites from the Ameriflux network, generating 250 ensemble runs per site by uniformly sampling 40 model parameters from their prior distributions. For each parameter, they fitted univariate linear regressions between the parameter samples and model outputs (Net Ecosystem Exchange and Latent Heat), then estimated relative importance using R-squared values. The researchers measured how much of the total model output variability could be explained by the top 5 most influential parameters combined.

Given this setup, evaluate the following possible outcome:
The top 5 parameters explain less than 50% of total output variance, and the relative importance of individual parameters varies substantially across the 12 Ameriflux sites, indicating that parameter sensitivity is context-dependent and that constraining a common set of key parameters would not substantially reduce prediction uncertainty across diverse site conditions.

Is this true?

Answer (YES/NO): NO